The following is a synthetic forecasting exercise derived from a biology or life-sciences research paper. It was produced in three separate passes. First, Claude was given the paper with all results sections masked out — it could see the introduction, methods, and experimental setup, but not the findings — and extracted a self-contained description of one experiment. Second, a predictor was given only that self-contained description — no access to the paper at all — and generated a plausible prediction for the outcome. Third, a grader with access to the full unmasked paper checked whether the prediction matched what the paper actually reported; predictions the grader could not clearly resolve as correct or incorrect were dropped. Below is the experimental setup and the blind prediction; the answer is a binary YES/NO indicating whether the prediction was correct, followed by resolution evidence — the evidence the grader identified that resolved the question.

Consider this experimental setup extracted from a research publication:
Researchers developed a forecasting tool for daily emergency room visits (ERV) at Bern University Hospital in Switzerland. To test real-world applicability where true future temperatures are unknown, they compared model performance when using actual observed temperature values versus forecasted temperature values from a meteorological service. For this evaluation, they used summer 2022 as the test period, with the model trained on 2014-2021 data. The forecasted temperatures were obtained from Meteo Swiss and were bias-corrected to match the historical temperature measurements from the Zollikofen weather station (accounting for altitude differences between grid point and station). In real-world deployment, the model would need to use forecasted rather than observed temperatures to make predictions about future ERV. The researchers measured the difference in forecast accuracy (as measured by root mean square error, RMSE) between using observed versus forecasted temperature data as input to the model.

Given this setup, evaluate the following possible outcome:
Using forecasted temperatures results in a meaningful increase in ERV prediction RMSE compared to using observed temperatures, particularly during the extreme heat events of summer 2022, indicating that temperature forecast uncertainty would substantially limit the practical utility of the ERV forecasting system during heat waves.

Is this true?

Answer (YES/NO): NO